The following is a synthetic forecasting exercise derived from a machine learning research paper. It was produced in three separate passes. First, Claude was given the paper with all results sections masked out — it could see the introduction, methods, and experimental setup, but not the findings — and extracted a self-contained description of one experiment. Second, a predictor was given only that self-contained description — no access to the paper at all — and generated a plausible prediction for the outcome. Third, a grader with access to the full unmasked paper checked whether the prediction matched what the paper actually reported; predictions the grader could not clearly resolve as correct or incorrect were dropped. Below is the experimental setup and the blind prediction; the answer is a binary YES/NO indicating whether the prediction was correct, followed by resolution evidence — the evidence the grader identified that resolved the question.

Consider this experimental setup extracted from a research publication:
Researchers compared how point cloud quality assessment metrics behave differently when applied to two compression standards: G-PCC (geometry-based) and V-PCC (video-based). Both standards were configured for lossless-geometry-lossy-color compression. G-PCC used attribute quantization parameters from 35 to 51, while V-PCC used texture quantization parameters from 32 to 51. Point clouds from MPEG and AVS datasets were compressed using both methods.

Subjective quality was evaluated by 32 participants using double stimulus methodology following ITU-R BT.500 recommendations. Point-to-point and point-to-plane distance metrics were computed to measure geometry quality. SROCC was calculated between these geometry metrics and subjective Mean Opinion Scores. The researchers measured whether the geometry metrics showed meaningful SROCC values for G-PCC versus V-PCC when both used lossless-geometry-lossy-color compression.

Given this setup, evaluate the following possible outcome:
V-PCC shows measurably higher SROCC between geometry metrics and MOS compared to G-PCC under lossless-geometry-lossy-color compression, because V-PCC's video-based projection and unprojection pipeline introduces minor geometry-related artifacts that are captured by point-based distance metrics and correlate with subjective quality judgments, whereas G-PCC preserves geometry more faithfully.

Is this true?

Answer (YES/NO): NO